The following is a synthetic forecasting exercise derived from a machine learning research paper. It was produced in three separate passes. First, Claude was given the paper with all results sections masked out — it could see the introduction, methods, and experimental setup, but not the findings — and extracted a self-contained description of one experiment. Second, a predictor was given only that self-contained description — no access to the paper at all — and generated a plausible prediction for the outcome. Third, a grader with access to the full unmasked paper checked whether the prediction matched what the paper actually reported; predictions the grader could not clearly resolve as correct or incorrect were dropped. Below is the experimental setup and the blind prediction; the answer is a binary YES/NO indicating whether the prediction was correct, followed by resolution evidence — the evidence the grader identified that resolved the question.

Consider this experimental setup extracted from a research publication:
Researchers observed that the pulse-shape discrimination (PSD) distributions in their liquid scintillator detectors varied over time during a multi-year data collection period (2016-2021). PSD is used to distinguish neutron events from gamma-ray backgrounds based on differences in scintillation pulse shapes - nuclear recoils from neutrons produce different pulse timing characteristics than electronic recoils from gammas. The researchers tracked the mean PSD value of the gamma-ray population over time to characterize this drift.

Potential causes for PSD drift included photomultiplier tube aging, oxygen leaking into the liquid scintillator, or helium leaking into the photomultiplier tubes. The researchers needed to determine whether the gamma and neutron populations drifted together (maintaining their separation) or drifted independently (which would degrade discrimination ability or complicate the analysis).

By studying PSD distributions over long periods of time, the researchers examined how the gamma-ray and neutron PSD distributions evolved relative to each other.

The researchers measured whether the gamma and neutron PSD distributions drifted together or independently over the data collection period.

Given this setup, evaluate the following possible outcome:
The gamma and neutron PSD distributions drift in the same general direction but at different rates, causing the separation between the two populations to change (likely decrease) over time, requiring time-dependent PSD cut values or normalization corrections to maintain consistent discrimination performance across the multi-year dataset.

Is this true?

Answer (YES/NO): NO